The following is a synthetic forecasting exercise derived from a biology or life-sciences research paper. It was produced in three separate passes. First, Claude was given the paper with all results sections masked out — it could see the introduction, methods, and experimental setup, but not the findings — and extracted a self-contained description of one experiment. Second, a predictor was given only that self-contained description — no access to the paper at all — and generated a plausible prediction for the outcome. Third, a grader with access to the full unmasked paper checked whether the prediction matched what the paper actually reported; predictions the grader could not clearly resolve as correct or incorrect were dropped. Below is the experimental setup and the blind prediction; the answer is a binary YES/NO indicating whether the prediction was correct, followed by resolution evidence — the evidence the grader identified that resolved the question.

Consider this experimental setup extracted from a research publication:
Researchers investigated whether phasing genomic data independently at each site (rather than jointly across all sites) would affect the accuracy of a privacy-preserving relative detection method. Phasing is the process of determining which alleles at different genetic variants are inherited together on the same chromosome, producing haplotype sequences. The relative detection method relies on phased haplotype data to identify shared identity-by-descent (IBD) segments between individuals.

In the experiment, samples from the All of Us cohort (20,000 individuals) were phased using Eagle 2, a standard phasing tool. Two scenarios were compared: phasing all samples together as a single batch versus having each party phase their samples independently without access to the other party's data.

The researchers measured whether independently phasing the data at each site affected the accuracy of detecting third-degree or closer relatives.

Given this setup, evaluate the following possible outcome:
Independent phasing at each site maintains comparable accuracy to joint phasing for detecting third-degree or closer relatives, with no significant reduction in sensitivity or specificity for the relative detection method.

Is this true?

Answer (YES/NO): YES